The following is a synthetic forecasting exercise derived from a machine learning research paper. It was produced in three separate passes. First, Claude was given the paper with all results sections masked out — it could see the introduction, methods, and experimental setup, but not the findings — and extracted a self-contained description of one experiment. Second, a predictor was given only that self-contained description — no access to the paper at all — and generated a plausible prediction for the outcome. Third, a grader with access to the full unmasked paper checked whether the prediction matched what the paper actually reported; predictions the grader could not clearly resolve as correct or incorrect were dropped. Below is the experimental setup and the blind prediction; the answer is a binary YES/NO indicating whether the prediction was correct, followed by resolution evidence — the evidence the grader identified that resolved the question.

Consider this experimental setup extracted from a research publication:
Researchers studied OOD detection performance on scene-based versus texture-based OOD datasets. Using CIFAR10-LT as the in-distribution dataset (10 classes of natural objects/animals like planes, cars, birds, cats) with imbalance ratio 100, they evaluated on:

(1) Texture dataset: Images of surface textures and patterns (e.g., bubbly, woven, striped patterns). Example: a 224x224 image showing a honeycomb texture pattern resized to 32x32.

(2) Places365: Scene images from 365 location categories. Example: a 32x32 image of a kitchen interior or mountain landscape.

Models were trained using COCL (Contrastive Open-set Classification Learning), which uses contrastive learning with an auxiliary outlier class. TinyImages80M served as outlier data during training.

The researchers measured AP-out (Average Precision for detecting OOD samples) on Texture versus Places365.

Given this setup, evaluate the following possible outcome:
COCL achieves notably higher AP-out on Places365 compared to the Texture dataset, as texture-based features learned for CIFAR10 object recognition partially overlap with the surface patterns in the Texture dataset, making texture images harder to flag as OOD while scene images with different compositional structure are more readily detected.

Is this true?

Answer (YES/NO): YES